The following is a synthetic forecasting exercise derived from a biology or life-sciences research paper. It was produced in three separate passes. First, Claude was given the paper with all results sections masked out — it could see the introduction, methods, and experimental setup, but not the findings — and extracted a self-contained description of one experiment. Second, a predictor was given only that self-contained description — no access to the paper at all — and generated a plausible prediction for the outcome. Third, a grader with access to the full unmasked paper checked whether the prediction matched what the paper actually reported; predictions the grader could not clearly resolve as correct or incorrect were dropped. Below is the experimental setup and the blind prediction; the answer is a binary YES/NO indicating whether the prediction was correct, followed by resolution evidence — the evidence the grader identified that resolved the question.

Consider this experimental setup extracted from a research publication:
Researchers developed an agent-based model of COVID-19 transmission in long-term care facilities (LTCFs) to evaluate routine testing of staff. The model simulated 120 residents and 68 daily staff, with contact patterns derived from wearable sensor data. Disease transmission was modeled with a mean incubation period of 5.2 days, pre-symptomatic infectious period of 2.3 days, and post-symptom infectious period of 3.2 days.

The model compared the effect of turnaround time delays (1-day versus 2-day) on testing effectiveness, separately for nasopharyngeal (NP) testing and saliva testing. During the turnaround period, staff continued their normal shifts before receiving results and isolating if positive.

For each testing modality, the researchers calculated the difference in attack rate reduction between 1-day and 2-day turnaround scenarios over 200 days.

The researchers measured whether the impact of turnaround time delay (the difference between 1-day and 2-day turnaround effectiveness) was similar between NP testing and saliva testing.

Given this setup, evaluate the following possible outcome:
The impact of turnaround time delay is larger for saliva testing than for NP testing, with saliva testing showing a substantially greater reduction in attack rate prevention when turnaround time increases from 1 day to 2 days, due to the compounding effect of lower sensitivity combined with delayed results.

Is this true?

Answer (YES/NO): NO